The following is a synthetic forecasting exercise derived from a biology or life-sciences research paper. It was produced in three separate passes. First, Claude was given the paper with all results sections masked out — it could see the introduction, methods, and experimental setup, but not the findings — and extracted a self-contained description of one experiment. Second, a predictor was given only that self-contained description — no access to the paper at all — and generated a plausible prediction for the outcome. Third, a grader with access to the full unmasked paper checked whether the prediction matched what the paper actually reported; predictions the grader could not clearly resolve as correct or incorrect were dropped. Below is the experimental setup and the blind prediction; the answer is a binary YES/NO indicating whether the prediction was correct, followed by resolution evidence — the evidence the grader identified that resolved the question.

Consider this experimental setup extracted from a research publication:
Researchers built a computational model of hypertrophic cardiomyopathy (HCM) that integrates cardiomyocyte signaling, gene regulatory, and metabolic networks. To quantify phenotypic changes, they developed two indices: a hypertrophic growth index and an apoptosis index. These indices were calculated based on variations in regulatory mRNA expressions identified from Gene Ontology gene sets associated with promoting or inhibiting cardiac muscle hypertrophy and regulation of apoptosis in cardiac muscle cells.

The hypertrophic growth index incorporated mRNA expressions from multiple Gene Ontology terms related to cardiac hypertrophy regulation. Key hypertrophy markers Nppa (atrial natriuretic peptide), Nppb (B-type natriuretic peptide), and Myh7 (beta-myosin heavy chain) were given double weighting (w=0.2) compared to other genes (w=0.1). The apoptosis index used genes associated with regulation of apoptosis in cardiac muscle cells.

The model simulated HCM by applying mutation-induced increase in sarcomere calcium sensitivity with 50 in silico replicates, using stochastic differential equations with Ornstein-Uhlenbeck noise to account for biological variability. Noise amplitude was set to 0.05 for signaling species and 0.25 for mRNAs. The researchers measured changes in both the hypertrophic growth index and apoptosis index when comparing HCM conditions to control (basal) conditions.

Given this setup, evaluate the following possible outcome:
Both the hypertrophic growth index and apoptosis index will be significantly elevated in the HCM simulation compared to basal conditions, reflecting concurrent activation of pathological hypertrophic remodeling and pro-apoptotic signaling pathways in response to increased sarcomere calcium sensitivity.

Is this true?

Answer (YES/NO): NO